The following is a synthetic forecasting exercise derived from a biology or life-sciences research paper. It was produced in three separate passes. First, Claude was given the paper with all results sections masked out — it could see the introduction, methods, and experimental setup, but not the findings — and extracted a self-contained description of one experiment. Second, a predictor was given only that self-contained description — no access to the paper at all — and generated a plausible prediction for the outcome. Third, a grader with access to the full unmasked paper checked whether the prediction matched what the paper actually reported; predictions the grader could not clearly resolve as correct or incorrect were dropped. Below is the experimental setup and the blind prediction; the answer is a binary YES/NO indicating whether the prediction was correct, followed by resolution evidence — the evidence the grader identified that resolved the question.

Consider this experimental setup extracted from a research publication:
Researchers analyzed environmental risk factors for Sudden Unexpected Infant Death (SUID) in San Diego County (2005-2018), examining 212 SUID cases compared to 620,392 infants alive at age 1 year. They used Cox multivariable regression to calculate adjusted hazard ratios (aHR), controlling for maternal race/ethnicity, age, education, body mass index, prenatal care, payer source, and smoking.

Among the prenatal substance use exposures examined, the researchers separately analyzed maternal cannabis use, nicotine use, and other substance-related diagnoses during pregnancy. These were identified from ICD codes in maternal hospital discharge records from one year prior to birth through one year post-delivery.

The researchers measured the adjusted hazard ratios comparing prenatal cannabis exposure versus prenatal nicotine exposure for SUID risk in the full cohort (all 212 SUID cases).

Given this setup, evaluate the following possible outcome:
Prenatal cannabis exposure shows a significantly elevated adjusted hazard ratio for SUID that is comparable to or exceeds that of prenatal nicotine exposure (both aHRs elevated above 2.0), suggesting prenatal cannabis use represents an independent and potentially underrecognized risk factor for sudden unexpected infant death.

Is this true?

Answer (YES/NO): YES